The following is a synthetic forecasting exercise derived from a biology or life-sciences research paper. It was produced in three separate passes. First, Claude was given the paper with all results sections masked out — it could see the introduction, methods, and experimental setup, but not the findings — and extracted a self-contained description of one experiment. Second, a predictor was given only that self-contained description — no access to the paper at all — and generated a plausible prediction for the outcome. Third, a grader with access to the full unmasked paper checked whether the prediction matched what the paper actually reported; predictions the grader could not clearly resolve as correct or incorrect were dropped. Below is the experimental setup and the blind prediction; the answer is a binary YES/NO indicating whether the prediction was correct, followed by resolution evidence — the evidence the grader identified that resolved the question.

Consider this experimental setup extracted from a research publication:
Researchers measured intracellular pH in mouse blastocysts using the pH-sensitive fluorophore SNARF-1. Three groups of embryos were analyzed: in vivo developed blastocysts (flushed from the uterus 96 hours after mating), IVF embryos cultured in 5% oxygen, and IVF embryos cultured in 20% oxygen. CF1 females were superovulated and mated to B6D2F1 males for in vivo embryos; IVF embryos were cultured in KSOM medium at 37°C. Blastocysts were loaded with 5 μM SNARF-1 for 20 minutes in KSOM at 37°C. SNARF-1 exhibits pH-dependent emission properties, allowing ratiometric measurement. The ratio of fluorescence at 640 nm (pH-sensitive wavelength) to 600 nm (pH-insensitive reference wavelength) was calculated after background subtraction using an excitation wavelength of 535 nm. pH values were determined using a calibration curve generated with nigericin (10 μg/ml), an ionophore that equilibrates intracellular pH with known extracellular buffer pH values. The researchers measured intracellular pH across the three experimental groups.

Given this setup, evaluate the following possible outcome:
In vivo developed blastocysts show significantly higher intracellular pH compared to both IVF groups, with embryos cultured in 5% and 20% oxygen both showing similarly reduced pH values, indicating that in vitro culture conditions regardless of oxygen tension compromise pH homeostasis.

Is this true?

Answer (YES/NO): NO